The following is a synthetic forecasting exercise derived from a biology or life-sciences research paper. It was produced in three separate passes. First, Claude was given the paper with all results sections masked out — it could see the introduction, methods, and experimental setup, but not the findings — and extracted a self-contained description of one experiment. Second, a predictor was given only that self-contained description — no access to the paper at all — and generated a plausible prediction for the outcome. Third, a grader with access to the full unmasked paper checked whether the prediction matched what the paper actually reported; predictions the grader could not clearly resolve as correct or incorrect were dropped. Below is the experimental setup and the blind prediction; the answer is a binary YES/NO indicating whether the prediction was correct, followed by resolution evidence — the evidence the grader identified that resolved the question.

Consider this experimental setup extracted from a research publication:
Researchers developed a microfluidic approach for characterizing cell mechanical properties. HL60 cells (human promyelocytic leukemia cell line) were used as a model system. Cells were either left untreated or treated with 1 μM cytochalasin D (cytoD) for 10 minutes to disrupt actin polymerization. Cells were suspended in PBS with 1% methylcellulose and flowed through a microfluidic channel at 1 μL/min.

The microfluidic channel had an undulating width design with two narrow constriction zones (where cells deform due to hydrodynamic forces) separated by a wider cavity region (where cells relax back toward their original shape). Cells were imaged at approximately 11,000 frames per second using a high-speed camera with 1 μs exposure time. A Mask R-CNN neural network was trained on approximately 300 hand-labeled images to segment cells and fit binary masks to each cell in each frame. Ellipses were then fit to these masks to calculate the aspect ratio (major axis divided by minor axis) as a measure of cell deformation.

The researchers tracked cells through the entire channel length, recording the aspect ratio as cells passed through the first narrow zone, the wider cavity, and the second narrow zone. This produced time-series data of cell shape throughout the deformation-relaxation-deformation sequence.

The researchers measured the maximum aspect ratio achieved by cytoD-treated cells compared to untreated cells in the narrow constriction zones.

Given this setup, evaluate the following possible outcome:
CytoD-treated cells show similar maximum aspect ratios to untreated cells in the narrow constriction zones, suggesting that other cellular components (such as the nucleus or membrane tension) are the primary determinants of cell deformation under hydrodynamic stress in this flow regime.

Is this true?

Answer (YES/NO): NO